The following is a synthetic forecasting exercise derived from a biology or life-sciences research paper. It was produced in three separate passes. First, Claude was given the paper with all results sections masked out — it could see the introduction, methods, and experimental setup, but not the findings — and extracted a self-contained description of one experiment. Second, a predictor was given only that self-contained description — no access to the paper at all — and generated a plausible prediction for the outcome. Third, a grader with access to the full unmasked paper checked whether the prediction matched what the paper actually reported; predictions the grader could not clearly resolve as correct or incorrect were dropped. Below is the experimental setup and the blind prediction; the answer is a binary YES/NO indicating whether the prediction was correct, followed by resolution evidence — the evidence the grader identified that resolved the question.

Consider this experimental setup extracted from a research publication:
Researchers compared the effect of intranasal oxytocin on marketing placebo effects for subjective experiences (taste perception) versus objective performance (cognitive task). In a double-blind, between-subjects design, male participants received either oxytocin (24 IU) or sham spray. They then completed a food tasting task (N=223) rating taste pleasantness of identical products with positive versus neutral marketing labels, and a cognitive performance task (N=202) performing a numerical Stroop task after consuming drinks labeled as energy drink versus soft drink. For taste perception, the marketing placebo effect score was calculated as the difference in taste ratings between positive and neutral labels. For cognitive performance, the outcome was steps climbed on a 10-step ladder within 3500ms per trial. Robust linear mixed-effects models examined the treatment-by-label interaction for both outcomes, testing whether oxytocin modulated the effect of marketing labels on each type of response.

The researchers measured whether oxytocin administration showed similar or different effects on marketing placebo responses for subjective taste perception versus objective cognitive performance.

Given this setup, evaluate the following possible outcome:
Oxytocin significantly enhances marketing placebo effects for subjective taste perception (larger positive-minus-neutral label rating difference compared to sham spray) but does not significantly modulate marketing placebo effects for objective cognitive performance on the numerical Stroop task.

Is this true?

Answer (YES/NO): NO